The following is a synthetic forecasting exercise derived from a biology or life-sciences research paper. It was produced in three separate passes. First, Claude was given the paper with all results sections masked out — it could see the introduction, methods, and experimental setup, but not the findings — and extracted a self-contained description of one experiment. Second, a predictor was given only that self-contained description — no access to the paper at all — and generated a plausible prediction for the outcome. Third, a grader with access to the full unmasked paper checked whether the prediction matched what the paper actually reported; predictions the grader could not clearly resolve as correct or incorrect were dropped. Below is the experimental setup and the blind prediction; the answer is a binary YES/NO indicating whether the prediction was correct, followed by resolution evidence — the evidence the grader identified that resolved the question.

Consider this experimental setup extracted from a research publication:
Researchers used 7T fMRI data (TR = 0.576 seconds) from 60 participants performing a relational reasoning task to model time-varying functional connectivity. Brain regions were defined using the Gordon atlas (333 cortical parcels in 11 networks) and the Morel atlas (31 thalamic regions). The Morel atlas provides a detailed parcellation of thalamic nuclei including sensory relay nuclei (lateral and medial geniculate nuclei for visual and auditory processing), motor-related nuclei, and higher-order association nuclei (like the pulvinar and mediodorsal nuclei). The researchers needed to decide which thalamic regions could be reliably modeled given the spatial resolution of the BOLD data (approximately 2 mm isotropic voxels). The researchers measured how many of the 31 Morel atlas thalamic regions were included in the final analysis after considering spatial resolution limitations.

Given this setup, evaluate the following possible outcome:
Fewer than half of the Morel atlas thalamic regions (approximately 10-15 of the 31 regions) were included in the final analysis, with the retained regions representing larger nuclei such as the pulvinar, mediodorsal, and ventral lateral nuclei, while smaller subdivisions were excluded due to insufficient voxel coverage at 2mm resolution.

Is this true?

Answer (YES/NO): NO